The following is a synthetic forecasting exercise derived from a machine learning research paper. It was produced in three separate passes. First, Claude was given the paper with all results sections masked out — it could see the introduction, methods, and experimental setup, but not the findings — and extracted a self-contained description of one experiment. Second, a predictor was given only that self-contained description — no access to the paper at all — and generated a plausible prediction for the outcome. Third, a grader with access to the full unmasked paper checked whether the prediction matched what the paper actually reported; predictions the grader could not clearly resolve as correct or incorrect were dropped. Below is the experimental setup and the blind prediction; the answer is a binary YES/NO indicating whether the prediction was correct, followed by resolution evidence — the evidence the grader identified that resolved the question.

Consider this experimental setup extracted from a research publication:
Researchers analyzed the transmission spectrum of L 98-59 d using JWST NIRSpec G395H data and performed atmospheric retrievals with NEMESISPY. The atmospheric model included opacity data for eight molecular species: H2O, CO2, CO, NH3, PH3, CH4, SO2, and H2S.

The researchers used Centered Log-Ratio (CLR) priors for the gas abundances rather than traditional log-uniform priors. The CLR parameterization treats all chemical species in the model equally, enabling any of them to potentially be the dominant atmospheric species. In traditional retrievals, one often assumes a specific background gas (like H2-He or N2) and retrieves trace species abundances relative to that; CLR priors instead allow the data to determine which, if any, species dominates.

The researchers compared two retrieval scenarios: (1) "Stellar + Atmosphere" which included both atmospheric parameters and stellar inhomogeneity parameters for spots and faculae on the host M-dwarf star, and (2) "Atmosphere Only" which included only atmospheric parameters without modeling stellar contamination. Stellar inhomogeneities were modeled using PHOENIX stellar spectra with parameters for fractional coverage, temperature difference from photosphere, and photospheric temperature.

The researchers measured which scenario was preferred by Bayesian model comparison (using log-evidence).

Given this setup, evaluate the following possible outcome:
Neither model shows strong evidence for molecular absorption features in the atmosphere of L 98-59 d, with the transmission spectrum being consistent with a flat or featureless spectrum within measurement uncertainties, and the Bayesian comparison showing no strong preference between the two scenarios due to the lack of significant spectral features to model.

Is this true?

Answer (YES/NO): NO